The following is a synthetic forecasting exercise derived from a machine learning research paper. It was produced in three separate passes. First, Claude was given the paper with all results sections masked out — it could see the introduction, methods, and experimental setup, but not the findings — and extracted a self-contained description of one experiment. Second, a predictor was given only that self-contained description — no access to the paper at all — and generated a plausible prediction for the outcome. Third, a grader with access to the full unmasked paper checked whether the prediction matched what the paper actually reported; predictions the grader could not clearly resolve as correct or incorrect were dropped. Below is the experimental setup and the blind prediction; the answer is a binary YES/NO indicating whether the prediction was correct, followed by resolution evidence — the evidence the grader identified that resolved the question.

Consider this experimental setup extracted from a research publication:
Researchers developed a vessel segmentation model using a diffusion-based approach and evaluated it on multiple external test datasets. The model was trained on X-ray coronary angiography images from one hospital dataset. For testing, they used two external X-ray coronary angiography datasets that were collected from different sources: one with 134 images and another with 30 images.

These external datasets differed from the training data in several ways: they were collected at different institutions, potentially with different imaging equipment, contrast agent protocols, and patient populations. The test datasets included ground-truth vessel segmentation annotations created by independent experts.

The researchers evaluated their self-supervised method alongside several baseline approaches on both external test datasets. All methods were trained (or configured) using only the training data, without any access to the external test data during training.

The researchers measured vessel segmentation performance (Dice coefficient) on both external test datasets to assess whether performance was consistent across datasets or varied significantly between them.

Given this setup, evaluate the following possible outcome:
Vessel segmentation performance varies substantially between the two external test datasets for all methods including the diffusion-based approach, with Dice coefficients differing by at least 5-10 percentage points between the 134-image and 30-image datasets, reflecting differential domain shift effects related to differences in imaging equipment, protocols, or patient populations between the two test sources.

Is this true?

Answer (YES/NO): NO